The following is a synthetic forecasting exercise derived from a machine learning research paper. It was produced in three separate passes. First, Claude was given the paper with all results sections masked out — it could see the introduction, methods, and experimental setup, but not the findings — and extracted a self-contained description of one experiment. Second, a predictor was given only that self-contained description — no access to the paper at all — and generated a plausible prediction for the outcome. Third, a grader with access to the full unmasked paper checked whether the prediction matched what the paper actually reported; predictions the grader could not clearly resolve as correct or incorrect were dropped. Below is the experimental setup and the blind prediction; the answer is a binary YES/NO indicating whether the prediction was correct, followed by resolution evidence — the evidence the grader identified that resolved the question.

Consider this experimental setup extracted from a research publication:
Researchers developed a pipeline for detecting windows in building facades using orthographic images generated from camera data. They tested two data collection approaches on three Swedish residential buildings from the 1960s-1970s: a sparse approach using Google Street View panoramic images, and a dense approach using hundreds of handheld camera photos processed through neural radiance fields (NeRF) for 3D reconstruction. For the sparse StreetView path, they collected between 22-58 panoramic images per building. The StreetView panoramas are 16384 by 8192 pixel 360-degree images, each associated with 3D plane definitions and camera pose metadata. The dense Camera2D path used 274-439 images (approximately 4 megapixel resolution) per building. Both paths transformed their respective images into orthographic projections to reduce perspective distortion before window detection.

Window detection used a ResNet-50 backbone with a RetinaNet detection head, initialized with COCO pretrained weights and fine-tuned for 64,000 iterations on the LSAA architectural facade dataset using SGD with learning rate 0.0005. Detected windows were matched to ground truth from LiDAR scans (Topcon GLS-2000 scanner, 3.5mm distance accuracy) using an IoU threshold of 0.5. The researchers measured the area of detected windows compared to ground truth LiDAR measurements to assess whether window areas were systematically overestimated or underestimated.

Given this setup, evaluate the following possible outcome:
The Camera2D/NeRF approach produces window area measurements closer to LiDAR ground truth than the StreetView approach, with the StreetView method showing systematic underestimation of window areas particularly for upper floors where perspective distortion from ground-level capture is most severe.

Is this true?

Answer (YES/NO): NO